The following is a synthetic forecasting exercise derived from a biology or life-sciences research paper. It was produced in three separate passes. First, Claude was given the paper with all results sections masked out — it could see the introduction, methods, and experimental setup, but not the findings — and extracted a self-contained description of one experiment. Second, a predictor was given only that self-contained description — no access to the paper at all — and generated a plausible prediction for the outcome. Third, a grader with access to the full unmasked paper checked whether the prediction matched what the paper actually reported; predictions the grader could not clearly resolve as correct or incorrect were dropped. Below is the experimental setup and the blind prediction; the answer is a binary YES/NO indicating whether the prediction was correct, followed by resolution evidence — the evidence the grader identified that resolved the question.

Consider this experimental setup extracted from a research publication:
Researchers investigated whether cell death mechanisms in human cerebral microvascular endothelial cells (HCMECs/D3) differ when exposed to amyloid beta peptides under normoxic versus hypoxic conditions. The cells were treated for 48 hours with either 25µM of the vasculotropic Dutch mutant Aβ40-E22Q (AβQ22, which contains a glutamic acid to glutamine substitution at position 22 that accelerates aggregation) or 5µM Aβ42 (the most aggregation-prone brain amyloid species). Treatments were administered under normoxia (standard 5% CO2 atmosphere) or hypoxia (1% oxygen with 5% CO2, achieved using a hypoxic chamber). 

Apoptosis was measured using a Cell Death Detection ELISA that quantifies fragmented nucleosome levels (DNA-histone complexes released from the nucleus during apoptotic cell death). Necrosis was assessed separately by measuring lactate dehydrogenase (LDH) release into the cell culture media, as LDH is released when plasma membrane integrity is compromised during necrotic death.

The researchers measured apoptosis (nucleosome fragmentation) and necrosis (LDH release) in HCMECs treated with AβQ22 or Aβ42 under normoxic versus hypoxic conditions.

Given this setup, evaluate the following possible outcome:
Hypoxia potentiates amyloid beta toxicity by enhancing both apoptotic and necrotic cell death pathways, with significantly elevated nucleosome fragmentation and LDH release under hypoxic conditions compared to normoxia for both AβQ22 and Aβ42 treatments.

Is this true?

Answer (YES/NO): NO